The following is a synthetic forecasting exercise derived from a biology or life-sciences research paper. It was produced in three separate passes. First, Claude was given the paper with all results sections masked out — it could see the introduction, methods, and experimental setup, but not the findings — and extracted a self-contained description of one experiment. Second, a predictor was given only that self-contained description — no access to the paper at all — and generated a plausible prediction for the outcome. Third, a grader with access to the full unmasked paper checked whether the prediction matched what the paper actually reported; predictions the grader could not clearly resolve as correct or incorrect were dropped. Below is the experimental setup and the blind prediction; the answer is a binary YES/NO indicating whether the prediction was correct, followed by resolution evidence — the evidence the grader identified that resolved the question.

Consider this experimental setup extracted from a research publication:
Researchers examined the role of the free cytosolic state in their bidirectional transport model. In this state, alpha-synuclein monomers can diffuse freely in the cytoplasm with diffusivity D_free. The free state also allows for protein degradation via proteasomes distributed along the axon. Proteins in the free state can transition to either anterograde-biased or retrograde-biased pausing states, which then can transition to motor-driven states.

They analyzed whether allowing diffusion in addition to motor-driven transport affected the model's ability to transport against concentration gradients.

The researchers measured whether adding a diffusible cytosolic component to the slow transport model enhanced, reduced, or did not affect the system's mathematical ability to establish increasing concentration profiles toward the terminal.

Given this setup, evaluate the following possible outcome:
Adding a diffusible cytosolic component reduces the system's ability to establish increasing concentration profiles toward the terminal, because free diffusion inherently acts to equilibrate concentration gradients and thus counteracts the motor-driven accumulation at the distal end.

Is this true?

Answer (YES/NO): NO